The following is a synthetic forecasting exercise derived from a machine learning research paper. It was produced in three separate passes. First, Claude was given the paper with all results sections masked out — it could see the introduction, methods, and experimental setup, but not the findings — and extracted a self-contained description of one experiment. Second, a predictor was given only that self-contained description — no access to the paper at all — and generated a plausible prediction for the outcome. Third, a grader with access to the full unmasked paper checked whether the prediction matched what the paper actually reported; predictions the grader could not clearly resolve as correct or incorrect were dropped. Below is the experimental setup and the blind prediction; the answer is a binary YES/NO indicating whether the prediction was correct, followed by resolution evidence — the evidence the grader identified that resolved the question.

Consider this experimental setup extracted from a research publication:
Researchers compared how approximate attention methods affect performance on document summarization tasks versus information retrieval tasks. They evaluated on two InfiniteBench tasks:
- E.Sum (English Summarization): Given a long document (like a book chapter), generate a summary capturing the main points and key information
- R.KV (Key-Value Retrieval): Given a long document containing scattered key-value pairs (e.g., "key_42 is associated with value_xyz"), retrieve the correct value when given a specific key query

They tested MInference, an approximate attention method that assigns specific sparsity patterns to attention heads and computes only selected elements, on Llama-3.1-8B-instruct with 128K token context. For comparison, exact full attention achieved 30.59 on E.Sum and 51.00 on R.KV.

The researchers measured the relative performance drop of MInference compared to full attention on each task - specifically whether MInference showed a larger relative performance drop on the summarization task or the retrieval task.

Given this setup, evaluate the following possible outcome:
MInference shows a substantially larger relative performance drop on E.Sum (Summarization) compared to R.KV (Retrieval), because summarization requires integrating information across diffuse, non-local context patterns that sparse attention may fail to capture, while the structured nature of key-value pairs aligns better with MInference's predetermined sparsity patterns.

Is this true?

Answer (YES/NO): NO